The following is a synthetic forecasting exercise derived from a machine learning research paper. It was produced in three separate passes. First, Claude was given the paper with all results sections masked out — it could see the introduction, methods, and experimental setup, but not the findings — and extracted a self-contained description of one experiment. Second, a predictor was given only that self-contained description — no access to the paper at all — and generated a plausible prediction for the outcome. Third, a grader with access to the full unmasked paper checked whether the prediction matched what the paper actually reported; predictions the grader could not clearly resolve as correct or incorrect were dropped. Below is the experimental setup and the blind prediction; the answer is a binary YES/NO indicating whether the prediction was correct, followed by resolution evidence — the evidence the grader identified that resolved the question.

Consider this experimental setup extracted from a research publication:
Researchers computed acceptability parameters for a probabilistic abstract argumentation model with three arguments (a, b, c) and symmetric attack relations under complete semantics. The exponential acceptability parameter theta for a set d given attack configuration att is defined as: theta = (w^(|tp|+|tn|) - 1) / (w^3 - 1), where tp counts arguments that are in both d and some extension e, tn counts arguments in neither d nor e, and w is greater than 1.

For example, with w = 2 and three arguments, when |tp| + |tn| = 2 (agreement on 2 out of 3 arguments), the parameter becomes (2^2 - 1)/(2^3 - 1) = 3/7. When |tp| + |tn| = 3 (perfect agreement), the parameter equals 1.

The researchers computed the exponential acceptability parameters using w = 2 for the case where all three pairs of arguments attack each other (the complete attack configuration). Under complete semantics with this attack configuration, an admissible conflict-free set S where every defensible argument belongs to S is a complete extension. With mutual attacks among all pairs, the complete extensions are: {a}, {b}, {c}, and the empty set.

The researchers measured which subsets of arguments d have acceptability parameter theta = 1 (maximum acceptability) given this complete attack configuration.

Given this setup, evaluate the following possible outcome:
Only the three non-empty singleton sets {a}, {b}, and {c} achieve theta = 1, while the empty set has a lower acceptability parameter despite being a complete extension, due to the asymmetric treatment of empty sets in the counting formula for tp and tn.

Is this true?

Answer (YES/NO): NO